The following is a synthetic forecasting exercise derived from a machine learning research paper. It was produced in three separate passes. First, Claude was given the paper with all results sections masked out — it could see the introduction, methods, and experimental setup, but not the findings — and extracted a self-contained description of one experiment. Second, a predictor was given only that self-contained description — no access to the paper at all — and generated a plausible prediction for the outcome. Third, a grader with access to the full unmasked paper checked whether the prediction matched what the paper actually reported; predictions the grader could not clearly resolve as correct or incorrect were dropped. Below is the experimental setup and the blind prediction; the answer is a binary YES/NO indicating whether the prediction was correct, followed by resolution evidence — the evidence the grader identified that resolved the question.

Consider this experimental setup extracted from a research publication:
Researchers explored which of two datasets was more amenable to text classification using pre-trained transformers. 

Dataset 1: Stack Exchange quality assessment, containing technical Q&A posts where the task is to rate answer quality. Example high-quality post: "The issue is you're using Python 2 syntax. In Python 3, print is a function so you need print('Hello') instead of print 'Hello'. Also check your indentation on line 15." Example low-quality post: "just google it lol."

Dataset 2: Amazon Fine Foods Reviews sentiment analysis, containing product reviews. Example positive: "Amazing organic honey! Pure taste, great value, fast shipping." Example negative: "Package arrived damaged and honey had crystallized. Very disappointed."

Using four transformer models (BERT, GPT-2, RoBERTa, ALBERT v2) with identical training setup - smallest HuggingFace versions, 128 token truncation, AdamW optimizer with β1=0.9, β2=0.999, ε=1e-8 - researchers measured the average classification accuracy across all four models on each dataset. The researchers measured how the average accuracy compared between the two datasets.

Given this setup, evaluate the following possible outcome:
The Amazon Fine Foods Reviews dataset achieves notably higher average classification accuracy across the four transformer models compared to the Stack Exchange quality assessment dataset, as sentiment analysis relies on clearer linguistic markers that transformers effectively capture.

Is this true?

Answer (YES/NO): YES